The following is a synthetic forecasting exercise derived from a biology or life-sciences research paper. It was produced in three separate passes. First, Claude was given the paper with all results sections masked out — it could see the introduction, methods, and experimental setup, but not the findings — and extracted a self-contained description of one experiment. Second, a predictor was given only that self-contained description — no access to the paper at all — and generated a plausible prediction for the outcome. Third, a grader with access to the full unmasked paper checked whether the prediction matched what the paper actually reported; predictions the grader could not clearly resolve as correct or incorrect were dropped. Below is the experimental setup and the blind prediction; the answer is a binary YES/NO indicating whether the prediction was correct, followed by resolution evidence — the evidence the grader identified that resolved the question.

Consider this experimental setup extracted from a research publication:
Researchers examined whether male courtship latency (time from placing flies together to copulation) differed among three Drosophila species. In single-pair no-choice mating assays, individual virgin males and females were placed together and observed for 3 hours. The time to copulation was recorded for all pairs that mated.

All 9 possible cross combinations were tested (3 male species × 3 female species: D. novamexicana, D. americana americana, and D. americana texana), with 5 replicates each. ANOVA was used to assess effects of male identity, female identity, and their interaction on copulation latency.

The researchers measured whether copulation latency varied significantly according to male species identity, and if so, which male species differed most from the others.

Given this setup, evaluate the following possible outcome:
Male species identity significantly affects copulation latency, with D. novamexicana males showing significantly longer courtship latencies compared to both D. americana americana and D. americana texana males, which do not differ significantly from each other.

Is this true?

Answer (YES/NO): NO